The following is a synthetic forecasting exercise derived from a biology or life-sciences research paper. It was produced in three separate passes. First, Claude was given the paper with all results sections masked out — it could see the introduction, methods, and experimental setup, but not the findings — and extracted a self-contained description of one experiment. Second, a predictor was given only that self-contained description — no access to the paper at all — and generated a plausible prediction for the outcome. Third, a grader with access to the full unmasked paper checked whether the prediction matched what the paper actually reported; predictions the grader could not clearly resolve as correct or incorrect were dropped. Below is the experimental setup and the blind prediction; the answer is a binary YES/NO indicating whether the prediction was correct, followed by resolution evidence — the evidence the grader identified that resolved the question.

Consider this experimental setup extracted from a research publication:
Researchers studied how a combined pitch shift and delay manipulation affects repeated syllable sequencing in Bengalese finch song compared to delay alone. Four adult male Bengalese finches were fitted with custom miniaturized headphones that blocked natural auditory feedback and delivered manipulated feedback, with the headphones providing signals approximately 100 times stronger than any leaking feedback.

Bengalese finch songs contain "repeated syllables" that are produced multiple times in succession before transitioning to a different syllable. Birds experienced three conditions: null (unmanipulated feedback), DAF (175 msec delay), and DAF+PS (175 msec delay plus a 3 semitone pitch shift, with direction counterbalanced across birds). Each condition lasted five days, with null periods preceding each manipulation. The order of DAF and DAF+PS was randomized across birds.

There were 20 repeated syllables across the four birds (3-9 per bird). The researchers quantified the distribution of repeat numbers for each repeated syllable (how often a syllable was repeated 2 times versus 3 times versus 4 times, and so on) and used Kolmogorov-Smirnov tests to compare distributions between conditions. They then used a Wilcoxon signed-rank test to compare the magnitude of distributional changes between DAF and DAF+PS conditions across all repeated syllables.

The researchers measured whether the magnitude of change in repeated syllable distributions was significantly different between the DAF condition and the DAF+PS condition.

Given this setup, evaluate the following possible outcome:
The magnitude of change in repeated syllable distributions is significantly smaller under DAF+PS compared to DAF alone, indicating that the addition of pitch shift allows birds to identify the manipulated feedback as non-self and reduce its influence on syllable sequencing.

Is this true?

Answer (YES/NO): NO